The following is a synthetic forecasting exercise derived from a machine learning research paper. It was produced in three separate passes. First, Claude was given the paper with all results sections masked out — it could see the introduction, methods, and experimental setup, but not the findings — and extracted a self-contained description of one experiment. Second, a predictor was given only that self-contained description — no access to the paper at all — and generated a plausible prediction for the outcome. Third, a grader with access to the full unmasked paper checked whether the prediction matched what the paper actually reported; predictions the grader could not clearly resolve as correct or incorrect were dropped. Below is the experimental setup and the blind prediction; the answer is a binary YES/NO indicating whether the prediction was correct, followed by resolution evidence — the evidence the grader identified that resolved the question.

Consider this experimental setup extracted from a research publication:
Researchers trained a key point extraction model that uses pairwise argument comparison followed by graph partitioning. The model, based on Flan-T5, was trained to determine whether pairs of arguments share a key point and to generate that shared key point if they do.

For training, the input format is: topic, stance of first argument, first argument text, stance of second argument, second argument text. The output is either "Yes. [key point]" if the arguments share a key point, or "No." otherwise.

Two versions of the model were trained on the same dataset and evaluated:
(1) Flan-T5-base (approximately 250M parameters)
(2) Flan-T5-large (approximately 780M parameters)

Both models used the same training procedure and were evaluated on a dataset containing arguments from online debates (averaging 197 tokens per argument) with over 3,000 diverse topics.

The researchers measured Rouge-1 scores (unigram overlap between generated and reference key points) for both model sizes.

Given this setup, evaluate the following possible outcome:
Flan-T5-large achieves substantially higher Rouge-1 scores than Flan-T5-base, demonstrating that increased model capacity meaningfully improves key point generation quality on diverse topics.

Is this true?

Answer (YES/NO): NO